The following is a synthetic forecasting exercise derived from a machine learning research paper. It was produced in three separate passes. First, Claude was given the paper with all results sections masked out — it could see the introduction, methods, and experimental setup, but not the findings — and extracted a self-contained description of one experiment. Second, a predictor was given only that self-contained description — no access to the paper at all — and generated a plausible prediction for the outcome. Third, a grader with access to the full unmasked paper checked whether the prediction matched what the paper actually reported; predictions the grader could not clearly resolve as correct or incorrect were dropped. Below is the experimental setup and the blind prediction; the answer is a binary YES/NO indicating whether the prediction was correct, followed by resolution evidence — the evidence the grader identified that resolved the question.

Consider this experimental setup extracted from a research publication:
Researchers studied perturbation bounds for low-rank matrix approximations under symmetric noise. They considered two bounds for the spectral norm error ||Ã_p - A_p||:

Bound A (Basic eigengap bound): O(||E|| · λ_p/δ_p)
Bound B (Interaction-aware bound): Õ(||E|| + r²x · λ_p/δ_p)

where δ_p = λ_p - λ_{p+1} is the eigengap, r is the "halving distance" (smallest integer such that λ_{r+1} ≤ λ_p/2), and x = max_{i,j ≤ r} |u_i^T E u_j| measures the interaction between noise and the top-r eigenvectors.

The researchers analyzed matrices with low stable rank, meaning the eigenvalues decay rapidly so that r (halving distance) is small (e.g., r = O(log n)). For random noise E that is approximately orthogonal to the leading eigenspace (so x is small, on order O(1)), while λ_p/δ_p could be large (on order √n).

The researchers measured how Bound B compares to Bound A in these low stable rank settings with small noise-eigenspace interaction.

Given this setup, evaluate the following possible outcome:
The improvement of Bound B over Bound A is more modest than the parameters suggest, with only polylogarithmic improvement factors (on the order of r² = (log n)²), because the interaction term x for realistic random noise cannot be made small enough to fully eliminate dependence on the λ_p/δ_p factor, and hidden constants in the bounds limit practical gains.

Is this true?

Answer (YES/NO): NO